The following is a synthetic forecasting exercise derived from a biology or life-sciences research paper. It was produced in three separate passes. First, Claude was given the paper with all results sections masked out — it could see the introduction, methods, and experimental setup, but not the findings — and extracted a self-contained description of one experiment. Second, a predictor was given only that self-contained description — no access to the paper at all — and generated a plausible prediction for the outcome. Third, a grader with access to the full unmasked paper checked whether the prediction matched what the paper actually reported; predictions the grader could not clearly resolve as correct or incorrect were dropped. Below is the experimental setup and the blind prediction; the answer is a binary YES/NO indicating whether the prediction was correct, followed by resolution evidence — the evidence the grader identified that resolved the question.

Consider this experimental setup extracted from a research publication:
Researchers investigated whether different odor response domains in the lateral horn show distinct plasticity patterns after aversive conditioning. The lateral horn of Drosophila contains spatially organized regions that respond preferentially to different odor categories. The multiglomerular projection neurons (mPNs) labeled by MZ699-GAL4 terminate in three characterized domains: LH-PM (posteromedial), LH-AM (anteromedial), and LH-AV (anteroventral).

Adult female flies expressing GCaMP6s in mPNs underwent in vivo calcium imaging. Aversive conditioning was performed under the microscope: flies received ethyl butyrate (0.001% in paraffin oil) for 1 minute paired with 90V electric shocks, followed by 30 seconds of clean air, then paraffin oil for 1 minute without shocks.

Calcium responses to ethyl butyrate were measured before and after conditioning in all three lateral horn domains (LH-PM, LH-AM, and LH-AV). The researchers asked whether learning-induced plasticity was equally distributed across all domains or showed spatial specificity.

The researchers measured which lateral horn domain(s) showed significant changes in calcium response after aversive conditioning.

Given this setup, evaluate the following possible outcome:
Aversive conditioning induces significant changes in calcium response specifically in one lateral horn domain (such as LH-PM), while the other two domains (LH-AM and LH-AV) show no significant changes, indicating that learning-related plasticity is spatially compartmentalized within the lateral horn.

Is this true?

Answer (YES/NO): YES